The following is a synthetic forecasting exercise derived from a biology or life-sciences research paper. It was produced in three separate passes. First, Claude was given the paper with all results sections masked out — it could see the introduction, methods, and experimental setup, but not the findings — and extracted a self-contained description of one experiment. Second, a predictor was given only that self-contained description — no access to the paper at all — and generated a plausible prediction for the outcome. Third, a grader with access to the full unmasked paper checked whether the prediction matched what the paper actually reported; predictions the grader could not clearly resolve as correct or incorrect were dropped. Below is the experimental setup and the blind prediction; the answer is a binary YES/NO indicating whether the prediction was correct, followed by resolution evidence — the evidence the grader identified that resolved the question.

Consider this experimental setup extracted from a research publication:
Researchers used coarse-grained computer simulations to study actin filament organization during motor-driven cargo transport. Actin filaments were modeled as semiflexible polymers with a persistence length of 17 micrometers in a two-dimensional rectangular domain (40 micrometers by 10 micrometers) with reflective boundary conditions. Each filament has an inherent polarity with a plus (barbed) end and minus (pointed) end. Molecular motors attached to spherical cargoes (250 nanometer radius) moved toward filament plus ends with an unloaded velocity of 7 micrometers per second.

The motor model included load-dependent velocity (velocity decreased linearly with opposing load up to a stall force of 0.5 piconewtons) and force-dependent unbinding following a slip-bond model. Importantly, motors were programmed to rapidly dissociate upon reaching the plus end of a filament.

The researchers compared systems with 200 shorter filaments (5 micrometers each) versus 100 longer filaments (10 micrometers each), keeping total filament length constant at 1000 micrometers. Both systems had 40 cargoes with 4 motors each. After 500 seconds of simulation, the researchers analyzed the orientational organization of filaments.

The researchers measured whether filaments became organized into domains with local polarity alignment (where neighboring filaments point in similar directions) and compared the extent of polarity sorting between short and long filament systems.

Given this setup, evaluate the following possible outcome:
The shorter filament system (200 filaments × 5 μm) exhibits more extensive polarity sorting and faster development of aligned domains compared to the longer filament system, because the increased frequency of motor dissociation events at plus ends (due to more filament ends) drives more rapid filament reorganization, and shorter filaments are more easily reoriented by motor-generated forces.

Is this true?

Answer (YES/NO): NO